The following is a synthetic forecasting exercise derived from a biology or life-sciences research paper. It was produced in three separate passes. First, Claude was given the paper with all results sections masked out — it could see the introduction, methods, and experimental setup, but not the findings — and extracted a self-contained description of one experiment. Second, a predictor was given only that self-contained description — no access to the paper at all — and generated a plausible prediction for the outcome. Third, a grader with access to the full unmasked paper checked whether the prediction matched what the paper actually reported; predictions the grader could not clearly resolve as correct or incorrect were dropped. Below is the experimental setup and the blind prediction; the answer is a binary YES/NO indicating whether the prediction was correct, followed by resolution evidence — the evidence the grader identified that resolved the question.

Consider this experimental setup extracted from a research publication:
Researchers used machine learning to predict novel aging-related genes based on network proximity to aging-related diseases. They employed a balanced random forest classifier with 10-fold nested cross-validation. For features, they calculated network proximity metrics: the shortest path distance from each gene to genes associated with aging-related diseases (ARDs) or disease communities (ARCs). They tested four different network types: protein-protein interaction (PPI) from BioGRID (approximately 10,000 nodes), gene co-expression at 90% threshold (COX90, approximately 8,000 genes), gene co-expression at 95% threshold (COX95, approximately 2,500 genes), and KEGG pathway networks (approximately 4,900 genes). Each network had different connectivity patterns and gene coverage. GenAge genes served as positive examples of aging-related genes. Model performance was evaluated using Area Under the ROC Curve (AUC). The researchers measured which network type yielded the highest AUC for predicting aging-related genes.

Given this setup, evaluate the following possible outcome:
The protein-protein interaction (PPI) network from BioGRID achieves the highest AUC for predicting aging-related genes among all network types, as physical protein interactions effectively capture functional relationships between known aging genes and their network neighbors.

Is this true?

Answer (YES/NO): YES